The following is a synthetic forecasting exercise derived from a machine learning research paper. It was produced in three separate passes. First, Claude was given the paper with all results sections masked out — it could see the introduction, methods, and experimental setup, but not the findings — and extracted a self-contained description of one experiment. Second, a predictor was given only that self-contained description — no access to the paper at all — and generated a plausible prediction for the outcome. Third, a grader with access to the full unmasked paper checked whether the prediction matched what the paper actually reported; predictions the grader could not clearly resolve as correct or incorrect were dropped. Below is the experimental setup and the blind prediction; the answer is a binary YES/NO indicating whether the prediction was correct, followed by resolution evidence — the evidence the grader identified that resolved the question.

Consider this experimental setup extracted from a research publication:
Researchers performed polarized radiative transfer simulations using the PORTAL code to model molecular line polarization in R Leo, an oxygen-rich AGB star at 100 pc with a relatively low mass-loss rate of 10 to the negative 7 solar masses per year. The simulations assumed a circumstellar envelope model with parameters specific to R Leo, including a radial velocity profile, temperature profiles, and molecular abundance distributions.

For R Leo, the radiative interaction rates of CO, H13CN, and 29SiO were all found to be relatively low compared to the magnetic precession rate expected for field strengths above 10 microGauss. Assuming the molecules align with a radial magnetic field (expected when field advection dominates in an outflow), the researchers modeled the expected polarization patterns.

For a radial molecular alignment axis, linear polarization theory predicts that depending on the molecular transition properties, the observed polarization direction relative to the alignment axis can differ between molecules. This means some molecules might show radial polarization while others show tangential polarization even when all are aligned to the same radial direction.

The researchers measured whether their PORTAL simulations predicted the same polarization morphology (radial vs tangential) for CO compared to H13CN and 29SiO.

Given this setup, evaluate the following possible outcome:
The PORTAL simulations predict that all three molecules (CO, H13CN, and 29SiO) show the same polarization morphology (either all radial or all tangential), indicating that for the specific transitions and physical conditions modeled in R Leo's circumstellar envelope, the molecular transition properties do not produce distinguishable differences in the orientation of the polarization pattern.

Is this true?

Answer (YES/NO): NO